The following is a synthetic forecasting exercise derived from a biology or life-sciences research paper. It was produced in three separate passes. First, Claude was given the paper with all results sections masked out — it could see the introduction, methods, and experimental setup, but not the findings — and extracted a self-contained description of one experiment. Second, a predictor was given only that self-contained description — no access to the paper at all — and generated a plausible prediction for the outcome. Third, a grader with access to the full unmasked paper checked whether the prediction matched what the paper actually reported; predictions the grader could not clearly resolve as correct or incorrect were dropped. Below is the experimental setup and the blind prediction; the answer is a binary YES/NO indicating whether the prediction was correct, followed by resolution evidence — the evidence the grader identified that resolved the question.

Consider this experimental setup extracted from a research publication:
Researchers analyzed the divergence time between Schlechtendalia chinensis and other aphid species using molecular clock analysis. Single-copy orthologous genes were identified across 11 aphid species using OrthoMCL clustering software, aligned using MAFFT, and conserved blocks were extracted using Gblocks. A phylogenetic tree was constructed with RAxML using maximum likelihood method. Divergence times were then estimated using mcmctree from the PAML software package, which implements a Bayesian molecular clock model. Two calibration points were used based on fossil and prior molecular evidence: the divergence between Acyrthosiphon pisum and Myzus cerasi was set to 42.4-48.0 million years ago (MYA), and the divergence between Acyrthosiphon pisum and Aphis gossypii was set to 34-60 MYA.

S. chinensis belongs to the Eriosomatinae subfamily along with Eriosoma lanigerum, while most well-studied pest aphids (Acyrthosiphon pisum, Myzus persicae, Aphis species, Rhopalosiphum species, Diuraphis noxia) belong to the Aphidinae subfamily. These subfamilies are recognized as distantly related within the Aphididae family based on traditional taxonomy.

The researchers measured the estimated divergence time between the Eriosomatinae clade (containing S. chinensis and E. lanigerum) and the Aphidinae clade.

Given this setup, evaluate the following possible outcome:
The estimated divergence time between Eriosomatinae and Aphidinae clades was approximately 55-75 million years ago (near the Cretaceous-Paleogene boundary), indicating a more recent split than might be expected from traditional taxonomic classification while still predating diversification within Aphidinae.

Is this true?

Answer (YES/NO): NO